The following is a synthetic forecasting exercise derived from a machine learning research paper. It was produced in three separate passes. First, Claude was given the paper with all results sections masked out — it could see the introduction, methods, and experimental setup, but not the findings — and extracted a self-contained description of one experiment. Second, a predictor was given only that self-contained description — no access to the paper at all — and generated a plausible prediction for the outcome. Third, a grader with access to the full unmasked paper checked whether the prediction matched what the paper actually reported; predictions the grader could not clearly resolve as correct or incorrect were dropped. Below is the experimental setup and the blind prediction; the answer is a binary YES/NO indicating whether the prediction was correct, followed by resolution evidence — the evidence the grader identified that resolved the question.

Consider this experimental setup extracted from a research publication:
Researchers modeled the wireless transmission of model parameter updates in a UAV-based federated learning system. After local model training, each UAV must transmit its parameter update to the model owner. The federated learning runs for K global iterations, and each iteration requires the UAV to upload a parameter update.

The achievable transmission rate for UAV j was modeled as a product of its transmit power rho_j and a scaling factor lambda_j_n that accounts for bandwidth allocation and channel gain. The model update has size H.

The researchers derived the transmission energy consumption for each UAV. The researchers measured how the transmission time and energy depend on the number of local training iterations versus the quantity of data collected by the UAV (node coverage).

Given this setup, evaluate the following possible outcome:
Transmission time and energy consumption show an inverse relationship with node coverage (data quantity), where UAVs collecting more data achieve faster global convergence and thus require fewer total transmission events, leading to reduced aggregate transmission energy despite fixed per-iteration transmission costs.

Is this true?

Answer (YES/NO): NO